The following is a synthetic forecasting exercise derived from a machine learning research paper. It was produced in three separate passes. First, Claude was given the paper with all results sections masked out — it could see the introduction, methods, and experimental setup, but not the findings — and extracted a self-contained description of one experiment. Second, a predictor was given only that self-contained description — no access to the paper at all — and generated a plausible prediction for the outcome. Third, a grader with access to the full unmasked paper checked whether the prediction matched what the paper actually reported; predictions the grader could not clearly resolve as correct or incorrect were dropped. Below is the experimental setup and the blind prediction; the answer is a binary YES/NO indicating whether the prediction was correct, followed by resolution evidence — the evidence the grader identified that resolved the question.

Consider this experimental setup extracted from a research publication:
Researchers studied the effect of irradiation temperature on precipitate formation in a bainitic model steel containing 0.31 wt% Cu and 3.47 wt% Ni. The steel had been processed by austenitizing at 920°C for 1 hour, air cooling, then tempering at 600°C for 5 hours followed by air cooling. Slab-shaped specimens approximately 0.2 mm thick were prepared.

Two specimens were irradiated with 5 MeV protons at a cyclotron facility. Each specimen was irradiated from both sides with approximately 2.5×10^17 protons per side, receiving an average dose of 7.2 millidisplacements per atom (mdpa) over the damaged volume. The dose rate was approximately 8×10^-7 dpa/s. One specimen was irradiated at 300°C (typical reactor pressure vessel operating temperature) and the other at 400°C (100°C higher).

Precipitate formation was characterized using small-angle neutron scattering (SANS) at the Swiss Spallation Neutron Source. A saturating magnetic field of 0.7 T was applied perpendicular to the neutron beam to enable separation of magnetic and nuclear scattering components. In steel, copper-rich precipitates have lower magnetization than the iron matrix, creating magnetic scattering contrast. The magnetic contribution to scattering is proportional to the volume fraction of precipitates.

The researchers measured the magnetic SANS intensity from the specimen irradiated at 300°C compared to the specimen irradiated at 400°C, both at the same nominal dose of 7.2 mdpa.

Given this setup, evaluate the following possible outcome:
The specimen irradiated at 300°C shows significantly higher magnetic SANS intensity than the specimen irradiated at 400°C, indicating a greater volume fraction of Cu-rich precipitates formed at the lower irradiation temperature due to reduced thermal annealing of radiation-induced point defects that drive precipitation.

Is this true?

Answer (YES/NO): YES